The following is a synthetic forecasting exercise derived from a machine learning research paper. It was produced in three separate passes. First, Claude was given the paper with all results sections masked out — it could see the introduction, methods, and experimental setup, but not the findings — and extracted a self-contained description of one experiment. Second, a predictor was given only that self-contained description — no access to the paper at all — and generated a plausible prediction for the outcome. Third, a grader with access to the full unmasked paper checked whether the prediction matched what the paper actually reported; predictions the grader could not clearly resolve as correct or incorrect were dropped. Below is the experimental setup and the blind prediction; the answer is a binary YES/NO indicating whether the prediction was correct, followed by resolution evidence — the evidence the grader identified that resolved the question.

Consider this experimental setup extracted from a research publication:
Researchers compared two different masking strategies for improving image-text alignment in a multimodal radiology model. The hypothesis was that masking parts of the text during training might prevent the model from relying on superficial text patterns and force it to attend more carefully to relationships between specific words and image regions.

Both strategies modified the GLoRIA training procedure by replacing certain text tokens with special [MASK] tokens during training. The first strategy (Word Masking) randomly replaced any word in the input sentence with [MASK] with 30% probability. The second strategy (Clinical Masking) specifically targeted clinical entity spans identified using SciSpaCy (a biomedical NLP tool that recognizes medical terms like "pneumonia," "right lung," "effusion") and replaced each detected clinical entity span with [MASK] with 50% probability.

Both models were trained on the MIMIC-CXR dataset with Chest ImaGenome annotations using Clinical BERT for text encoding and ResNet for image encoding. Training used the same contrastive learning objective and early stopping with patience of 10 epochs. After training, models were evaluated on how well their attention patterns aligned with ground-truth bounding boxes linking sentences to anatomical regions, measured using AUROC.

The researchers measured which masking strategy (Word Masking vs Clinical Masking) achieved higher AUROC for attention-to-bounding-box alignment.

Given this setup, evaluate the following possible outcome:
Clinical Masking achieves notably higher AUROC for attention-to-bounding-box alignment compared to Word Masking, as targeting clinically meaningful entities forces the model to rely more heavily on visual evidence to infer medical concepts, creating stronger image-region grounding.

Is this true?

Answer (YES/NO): NO